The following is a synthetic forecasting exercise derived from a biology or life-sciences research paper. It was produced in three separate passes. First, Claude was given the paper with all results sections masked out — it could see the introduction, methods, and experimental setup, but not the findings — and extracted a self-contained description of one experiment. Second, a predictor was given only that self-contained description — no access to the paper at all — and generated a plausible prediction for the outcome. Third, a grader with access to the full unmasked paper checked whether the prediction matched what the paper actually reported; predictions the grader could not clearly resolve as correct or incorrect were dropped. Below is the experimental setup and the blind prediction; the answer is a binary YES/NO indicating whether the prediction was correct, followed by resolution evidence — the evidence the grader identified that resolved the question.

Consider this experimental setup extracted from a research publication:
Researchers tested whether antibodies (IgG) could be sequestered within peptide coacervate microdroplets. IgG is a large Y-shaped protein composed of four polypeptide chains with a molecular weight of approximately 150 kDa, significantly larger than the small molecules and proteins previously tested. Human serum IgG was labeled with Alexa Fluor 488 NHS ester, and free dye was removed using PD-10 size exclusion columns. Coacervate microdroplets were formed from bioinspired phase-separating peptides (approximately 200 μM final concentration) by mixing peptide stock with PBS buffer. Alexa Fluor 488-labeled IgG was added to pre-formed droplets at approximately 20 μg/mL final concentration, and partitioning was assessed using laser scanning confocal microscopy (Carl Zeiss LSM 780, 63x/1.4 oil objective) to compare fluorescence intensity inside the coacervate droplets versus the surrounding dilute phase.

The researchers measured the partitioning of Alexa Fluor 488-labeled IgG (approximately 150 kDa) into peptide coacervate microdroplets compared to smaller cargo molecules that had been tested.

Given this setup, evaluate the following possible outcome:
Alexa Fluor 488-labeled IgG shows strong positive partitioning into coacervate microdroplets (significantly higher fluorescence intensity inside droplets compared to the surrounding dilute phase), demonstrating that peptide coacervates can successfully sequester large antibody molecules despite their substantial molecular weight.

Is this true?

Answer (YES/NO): NO